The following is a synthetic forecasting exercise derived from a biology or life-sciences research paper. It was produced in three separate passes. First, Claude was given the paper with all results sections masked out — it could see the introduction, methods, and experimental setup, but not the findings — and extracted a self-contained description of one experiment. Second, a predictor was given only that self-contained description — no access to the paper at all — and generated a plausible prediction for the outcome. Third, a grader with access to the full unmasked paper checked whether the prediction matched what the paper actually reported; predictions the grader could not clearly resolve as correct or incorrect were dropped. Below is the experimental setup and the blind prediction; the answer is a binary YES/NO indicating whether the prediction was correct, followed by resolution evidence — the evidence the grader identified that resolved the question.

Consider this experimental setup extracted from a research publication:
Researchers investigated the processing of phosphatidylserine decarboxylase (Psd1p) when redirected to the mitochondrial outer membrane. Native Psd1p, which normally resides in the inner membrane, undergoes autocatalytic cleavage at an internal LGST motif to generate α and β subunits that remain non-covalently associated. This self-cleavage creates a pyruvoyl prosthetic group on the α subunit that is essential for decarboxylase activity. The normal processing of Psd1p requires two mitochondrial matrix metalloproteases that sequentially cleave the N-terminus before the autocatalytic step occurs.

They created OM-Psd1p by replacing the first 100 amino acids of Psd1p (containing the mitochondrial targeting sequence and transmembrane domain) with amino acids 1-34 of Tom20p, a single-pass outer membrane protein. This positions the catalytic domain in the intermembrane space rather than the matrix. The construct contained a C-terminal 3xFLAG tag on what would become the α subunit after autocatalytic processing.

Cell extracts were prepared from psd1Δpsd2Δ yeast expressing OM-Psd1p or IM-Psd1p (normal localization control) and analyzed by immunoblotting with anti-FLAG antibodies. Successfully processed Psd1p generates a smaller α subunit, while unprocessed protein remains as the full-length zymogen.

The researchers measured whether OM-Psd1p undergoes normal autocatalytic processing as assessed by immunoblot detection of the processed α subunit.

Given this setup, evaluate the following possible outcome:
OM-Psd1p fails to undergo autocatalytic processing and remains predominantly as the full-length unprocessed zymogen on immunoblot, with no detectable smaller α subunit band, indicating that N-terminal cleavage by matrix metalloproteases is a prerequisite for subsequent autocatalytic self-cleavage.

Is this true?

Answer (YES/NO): NO